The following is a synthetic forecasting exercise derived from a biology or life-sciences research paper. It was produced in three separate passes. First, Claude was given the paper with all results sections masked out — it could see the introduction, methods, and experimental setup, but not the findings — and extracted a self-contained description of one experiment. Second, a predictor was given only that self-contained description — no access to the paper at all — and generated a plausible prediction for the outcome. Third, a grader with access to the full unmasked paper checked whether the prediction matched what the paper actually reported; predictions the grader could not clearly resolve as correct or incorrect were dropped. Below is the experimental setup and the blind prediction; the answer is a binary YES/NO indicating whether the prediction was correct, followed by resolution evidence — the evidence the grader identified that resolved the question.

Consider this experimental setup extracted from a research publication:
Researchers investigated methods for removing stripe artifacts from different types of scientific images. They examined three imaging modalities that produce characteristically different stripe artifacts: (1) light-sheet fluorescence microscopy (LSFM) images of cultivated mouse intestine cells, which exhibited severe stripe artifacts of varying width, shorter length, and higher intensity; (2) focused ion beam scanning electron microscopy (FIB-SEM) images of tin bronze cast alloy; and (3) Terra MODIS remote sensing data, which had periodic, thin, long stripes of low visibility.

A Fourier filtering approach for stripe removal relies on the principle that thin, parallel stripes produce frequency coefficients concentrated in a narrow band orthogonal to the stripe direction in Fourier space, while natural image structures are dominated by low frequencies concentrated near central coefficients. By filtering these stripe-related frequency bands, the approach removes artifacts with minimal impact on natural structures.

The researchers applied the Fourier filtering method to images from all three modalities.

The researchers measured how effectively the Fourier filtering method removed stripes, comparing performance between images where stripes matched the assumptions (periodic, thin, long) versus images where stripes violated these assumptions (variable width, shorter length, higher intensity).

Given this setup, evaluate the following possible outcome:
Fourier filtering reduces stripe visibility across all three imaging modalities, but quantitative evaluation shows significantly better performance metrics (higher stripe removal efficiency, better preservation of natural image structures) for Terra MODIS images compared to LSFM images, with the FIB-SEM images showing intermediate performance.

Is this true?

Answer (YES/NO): NO